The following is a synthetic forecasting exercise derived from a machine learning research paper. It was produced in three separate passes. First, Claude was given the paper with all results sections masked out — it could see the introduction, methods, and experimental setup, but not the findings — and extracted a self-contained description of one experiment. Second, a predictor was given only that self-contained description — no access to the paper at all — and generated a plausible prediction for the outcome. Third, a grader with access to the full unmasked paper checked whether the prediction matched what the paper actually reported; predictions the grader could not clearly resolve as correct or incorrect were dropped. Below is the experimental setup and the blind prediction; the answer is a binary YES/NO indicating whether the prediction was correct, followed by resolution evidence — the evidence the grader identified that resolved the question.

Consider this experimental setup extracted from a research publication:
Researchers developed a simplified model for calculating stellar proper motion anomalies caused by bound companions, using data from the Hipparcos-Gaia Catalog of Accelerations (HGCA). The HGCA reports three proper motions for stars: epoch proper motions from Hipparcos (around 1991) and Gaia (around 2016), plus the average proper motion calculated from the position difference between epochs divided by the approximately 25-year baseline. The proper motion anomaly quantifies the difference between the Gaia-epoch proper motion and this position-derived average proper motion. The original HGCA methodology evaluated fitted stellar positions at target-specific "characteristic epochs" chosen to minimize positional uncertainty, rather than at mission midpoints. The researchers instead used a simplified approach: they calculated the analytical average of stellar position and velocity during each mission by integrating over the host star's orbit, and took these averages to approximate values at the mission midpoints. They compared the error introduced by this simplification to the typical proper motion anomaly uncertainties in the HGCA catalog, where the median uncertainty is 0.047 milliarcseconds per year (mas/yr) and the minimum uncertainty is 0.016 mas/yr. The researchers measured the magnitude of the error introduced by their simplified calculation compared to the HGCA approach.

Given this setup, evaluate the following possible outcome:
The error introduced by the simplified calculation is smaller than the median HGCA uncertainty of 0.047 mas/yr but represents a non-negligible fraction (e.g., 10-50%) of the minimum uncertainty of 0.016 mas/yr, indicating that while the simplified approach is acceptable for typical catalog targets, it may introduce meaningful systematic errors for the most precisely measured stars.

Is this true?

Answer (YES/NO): NO